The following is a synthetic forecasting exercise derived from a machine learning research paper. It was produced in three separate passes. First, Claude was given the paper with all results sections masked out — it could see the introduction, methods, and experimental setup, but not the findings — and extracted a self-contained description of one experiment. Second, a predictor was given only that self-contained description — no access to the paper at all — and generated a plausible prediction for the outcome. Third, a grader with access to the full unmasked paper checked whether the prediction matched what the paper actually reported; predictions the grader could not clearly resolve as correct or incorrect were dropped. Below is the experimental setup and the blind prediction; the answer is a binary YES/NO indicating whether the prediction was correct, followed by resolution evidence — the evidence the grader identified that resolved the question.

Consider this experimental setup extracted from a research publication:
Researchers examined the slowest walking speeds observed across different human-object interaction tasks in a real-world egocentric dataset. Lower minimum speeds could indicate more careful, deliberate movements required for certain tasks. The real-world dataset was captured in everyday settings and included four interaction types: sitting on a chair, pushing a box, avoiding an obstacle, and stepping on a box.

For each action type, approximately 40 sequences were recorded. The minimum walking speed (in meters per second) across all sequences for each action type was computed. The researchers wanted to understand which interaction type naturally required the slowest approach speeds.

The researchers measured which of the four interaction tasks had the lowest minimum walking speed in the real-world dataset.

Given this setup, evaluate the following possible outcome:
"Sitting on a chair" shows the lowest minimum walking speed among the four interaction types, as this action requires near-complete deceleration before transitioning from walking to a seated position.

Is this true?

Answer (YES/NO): YES